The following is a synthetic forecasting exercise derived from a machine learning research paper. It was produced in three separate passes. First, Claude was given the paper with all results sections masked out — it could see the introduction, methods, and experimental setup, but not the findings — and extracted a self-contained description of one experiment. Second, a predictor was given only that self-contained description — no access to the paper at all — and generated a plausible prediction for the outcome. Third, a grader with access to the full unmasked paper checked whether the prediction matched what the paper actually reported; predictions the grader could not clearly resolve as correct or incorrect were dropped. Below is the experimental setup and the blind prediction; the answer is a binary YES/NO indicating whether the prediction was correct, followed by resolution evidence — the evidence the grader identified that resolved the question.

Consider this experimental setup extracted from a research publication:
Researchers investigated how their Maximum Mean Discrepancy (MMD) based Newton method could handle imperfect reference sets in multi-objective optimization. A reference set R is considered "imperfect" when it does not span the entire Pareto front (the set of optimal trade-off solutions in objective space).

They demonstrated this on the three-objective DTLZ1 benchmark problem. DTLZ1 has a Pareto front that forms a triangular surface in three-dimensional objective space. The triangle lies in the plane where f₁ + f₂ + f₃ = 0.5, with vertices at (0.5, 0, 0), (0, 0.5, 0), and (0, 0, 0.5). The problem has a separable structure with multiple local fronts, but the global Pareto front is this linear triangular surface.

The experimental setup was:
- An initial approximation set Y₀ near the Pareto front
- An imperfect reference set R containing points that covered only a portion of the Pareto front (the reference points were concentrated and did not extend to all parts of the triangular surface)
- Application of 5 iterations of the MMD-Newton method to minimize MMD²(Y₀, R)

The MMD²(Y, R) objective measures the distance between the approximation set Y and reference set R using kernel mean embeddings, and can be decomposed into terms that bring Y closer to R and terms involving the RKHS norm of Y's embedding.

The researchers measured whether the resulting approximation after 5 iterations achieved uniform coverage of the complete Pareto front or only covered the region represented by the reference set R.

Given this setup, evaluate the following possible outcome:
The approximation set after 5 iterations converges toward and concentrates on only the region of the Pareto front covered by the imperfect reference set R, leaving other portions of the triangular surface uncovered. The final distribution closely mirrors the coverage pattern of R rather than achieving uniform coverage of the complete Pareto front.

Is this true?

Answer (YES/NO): NO